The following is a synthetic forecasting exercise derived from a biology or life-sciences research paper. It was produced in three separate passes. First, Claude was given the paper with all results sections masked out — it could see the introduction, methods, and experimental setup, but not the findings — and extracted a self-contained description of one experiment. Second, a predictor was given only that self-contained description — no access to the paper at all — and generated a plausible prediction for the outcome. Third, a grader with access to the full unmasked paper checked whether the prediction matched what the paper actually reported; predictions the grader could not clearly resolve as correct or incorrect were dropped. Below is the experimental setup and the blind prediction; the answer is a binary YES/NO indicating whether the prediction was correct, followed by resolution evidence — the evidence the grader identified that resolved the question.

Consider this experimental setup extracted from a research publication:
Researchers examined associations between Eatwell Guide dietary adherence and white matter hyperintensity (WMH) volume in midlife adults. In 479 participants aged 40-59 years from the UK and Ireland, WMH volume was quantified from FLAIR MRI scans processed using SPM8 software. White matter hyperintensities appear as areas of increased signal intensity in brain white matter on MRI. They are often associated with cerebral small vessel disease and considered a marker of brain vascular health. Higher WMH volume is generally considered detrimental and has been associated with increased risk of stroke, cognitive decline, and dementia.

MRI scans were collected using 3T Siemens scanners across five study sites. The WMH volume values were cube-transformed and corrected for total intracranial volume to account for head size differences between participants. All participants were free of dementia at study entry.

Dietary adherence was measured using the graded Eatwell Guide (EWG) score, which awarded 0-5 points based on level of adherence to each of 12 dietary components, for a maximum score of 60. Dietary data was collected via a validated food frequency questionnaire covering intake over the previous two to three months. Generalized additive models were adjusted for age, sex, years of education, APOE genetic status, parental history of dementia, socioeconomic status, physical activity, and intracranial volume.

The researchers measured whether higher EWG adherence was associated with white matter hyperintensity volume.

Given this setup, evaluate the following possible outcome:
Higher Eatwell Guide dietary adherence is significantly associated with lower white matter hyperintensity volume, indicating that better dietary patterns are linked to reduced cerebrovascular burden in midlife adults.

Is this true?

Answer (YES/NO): NO